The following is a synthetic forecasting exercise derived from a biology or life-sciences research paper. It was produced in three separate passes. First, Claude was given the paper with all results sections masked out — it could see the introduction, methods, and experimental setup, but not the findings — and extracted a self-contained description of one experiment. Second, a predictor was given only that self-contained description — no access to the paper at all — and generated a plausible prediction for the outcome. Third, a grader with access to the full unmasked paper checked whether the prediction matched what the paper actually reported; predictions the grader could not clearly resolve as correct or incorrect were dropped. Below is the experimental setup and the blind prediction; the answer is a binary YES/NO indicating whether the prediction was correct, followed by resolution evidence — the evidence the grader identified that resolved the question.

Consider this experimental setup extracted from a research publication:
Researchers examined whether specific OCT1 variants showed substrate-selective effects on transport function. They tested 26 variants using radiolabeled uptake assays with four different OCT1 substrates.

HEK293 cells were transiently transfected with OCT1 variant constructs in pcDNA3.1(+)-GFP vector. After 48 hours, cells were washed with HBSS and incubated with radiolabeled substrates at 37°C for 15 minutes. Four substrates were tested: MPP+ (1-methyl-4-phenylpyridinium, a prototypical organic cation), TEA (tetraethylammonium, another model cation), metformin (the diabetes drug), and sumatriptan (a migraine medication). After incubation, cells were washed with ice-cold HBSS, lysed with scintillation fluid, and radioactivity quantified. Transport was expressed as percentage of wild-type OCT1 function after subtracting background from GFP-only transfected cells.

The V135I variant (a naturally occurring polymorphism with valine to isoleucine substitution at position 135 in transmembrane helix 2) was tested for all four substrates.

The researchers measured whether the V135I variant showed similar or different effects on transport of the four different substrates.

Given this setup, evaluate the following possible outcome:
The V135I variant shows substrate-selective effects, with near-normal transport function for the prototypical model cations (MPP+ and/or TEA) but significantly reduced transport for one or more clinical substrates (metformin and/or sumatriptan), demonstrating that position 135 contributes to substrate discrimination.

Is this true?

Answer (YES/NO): NO